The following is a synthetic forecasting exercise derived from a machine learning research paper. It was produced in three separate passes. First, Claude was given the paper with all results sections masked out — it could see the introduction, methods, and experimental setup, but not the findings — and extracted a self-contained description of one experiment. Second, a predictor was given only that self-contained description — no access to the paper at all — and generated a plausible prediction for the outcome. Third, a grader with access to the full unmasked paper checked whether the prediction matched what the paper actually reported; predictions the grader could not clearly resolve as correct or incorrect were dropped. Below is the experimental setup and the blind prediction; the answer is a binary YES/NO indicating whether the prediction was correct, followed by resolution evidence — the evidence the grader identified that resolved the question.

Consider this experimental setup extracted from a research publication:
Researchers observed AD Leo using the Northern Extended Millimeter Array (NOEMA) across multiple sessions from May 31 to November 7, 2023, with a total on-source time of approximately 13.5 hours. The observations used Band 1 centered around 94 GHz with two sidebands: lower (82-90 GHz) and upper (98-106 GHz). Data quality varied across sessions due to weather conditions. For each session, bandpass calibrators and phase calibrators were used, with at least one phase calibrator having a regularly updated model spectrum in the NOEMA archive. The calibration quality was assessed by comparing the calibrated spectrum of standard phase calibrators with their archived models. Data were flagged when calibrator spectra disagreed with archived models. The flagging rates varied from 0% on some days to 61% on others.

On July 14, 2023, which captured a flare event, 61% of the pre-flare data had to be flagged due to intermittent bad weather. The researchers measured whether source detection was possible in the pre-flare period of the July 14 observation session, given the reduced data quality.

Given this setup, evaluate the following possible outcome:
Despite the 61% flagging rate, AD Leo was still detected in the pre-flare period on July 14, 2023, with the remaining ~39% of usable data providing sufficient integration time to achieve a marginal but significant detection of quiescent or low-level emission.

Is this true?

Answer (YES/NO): NO